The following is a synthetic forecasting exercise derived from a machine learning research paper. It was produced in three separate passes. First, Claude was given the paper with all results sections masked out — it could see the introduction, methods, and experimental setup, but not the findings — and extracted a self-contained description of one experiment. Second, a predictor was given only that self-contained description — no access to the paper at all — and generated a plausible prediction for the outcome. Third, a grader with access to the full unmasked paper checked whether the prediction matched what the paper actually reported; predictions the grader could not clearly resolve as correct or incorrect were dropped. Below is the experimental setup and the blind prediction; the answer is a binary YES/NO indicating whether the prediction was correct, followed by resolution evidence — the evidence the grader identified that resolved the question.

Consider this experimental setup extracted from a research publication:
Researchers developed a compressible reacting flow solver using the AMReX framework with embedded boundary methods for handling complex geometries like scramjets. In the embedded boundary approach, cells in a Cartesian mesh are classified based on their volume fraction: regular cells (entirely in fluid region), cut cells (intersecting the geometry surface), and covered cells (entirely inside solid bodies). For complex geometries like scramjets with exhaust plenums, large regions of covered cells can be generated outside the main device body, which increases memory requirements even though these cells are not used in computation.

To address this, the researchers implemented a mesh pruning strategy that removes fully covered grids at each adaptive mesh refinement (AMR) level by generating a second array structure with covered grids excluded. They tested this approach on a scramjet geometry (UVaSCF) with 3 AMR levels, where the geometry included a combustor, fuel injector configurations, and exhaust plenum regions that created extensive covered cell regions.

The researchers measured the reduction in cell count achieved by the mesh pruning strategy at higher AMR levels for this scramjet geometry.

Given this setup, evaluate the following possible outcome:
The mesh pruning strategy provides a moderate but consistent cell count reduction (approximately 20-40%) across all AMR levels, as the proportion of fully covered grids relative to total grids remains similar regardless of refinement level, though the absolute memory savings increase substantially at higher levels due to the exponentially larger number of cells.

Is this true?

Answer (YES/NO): NO